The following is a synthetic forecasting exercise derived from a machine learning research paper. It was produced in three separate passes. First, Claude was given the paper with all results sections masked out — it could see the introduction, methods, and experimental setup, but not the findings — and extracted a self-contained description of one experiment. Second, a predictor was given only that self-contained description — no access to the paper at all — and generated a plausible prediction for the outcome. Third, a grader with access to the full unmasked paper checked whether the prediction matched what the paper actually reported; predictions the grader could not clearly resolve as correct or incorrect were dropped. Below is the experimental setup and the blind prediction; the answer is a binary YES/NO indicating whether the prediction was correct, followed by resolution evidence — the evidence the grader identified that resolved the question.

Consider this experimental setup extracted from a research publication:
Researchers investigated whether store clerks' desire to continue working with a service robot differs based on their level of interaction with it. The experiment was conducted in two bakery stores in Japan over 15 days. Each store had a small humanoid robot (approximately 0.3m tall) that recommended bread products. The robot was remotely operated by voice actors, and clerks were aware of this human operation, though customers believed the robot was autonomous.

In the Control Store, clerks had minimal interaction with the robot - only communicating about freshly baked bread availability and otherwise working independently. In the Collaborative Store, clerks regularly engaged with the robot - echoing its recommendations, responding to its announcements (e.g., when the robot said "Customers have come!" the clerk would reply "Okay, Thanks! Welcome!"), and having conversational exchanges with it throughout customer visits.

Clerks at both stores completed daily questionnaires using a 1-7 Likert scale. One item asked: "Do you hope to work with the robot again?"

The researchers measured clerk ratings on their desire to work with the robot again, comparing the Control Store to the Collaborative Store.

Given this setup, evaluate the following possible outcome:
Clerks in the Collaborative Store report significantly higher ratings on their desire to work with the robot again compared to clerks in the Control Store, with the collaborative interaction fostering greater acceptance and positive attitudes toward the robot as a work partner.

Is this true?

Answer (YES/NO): NO